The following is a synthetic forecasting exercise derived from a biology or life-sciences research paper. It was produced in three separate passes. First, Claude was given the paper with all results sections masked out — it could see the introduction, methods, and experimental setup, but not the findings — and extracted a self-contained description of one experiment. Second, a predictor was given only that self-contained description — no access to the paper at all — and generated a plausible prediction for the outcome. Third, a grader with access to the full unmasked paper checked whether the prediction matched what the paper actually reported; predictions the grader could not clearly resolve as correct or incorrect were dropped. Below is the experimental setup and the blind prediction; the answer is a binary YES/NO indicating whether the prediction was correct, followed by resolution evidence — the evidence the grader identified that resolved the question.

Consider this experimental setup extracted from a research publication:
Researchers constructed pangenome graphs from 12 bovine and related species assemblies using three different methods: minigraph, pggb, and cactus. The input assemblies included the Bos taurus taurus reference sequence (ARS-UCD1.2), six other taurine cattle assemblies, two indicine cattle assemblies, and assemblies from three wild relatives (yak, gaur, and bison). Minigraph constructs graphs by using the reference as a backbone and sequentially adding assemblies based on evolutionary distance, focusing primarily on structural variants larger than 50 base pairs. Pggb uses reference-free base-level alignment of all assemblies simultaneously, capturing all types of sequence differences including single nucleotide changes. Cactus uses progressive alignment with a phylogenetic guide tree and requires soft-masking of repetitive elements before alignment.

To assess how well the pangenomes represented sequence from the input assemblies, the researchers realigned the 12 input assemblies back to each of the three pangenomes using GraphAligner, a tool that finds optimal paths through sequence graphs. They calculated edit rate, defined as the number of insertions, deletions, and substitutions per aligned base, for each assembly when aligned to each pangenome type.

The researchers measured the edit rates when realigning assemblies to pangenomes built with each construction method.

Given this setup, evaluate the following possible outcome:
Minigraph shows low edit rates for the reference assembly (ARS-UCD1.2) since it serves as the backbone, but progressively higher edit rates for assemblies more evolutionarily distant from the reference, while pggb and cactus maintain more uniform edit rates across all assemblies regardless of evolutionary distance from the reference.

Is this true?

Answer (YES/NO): YES